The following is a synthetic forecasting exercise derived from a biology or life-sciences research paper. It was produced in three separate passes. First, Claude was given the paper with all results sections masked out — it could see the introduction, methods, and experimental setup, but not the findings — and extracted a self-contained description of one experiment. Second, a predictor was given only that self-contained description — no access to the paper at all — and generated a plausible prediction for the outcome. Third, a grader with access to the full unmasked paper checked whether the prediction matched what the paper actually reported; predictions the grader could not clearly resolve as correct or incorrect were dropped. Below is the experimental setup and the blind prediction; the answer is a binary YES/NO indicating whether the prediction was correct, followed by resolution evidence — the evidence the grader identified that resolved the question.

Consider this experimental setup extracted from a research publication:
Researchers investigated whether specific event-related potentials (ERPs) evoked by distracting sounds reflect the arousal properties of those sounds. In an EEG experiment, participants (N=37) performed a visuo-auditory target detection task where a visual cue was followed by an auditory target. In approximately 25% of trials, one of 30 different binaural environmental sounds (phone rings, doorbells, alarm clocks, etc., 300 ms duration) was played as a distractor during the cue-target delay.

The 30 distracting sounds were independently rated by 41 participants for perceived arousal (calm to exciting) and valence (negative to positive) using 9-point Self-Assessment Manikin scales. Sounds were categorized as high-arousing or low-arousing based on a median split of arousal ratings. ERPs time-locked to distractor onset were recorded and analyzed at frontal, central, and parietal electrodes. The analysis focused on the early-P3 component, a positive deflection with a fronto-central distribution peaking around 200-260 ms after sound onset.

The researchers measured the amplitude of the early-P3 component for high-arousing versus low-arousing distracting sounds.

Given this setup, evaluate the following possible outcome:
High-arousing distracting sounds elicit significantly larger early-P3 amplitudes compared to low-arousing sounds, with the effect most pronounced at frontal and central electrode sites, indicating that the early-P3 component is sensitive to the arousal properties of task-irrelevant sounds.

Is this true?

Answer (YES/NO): YES